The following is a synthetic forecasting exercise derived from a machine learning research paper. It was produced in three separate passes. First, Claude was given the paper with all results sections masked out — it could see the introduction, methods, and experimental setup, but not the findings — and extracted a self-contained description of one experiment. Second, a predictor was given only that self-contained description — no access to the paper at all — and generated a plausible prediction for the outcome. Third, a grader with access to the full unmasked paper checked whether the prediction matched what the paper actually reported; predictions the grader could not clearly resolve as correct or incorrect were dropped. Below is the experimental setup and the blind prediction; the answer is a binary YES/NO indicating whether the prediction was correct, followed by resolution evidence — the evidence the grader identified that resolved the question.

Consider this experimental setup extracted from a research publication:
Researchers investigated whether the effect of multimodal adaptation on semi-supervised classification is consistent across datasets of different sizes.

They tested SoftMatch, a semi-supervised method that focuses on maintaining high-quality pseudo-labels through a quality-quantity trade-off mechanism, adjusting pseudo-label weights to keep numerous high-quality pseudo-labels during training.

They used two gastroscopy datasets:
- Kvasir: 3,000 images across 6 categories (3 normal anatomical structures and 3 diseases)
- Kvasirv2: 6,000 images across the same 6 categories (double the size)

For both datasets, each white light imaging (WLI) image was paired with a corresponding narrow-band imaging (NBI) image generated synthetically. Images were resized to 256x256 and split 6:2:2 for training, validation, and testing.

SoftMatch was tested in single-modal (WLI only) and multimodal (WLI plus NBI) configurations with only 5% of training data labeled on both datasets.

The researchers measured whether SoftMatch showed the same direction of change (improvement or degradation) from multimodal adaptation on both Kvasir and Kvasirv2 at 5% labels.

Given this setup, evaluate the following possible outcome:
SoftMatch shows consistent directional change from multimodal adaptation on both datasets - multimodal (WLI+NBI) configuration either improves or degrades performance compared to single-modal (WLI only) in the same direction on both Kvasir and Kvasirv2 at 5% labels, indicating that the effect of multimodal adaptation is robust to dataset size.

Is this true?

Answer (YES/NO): NO